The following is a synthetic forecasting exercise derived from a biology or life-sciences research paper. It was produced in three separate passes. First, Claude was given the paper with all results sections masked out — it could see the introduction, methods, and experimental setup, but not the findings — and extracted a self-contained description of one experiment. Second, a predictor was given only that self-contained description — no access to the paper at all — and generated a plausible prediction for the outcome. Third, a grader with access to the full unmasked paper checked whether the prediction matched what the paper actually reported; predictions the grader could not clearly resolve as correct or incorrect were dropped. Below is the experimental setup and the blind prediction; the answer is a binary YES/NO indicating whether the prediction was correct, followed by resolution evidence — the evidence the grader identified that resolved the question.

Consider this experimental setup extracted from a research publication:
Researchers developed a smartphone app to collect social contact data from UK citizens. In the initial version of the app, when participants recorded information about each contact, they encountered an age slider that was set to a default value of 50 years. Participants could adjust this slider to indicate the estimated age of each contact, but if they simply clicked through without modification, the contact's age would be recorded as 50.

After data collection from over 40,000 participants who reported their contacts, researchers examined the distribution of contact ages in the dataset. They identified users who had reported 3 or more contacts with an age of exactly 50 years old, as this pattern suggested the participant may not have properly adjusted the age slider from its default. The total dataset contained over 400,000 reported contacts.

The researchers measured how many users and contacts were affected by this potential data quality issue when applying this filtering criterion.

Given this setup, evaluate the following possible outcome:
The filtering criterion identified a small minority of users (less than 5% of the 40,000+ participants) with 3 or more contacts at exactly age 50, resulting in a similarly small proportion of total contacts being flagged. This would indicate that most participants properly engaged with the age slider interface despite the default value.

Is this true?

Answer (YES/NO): NO